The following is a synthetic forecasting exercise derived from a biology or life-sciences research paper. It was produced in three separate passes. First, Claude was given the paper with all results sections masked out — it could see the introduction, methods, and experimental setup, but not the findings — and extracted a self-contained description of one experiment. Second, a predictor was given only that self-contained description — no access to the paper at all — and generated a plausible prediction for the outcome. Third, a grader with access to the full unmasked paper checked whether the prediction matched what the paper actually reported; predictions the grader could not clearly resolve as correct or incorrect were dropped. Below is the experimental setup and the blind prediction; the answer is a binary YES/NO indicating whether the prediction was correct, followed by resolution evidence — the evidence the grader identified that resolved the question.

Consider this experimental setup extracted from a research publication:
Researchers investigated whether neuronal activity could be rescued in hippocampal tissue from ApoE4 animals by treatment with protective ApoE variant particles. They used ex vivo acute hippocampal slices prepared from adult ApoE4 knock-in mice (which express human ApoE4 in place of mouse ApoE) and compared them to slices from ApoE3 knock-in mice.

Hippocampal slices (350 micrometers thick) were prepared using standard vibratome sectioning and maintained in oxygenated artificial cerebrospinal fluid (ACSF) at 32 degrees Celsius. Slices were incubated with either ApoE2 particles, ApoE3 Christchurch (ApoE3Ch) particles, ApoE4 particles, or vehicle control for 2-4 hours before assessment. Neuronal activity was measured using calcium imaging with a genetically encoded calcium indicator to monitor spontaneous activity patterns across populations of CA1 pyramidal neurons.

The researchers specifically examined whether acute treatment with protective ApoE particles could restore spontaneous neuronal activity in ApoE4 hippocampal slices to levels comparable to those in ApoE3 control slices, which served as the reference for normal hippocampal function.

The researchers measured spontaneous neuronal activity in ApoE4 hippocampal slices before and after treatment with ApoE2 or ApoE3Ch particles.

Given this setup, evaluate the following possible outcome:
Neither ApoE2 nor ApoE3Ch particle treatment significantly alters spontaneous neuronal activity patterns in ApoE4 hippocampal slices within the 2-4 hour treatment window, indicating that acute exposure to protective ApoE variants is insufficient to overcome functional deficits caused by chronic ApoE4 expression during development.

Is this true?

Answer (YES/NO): NO